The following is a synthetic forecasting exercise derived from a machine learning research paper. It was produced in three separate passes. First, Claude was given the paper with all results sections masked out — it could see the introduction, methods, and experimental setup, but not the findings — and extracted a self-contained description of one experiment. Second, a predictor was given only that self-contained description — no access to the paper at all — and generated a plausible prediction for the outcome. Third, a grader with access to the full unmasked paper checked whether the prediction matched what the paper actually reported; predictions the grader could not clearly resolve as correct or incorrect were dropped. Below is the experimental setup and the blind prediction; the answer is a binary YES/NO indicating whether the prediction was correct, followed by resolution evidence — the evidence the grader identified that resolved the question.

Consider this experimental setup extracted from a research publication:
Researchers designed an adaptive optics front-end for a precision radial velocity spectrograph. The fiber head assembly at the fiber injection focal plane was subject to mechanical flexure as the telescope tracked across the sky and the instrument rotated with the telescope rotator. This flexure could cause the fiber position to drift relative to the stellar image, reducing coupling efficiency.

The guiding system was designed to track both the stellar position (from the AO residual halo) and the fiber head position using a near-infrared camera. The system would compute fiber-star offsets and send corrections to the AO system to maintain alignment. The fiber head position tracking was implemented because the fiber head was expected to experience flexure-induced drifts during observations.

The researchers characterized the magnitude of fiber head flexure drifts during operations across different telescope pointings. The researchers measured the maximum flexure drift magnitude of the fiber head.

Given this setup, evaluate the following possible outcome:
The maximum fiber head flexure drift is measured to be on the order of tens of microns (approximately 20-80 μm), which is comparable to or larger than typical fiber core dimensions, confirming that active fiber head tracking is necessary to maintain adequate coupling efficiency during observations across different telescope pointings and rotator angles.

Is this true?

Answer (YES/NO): NO